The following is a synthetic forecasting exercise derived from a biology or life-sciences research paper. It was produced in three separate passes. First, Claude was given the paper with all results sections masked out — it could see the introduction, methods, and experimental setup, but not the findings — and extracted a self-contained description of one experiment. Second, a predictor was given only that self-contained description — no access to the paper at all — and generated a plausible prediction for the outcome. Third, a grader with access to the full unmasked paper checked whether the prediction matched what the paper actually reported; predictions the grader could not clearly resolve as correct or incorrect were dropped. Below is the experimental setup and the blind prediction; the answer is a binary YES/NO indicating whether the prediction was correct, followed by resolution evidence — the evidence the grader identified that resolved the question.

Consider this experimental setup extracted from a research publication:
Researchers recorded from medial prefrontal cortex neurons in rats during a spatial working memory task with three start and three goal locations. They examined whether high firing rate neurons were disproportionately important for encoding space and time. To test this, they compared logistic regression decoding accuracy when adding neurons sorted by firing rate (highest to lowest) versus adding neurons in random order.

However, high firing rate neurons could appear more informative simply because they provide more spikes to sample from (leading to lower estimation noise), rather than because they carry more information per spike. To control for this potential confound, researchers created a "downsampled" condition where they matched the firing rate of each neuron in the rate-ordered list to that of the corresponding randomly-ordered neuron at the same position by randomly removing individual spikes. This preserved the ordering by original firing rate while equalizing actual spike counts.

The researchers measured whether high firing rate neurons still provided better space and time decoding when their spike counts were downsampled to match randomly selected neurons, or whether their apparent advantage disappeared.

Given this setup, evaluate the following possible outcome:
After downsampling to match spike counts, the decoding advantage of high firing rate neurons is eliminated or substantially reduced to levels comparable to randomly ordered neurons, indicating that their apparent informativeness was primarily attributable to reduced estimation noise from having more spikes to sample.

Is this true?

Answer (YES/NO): YES